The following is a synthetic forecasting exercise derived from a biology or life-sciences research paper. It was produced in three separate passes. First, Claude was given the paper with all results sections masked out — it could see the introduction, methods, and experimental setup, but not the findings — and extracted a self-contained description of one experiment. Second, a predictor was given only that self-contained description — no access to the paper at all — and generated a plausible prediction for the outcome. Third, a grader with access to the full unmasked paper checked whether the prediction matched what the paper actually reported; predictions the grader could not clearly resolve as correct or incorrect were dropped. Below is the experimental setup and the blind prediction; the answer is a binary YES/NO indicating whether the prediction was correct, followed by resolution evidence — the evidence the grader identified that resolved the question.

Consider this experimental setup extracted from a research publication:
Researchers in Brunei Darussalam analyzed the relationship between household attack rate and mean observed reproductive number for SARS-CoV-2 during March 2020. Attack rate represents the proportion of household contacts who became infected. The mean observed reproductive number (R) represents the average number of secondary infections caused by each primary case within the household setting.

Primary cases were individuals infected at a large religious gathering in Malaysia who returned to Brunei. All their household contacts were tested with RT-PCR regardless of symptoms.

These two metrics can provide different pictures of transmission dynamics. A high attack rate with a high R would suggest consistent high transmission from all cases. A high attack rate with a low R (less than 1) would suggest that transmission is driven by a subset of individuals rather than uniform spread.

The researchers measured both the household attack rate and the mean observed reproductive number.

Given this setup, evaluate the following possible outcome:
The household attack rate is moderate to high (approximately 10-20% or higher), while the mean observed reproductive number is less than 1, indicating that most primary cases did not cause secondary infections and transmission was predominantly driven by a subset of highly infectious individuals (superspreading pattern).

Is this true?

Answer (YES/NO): YES